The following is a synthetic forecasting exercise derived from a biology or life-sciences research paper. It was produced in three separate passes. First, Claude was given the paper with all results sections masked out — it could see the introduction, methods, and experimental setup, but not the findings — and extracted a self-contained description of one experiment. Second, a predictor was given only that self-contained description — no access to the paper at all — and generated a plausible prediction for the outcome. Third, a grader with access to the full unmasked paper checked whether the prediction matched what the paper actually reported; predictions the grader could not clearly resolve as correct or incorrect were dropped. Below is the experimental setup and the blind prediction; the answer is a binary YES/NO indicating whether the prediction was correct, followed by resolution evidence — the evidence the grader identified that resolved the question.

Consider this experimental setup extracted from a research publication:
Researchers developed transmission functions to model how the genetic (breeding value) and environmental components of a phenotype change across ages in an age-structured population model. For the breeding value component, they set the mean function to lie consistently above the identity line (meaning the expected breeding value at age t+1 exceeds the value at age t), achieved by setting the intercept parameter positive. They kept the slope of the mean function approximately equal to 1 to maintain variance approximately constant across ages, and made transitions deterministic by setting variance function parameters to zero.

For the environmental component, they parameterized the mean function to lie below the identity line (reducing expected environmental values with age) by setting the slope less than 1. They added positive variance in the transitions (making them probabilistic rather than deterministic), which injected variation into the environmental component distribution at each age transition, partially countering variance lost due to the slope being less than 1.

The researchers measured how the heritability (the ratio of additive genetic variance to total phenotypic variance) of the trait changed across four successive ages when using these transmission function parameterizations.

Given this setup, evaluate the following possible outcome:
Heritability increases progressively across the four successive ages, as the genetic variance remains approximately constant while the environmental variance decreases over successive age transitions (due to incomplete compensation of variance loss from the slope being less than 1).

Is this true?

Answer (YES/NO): YES